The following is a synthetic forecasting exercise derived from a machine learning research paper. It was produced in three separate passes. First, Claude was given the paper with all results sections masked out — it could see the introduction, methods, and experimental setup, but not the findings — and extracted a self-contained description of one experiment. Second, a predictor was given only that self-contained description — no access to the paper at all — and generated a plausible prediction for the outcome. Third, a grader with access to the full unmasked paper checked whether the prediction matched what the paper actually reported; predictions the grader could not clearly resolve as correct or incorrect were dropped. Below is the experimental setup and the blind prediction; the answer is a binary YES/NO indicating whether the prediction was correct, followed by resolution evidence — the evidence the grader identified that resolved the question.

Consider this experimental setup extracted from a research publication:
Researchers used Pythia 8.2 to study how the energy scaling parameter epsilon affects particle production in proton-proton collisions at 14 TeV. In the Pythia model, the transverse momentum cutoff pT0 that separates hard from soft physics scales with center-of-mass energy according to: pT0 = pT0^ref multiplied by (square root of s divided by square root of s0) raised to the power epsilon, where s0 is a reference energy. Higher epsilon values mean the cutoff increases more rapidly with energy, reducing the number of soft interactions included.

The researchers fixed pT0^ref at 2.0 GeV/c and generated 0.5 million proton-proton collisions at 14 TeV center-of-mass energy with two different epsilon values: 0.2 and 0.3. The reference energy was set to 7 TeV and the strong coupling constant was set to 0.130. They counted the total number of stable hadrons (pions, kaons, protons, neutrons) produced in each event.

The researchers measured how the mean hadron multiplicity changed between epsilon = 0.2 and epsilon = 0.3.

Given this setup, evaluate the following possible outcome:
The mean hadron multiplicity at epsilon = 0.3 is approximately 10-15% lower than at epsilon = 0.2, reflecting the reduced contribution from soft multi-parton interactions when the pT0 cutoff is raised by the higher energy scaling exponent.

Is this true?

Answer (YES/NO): NO